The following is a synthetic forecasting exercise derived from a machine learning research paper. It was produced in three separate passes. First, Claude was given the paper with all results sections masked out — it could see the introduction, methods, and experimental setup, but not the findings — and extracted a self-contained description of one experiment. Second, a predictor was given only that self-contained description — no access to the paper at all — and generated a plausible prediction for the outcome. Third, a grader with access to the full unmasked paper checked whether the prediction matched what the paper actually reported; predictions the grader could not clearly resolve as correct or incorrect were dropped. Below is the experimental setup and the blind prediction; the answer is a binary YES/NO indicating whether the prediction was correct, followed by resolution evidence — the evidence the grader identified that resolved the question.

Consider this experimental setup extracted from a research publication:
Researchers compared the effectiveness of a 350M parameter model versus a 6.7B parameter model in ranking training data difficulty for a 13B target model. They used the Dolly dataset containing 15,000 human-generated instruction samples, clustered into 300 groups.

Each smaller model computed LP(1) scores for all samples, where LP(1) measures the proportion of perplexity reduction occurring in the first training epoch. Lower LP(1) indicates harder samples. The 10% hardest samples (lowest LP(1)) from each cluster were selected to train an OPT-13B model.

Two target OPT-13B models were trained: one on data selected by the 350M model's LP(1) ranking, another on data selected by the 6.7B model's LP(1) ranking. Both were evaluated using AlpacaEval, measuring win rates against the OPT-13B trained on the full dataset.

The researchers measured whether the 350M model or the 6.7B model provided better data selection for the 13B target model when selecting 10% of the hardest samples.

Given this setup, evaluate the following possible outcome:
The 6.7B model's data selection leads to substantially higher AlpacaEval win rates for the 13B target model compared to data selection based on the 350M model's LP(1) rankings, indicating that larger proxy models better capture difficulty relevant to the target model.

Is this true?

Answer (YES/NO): NO